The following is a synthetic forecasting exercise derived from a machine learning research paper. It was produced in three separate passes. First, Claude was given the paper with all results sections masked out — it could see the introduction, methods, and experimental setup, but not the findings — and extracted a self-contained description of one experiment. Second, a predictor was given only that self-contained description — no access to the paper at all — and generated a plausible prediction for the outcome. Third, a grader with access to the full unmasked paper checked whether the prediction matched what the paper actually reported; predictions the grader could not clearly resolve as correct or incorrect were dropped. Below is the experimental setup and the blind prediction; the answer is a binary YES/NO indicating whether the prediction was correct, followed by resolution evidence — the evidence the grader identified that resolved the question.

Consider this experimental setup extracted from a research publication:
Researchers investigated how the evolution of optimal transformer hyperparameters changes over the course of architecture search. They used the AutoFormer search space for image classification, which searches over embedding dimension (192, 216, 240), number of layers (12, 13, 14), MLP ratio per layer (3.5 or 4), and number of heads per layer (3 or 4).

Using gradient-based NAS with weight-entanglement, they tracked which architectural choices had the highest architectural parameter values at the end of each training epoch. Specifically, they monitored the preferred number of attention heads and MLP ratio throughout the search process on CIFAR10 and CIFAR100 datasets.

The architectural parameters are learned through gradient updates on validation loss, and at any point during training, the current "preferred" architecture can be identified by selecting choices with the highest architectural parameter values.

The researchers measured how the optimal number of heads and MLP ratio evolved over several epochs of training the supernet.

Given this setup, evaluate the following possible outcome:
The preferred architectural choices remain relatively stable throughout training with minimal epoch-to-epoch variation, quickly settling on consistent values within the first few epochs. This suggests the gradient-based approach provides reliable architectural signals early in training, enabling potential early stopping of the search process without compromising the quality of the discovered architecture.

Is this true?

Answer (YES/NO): NO